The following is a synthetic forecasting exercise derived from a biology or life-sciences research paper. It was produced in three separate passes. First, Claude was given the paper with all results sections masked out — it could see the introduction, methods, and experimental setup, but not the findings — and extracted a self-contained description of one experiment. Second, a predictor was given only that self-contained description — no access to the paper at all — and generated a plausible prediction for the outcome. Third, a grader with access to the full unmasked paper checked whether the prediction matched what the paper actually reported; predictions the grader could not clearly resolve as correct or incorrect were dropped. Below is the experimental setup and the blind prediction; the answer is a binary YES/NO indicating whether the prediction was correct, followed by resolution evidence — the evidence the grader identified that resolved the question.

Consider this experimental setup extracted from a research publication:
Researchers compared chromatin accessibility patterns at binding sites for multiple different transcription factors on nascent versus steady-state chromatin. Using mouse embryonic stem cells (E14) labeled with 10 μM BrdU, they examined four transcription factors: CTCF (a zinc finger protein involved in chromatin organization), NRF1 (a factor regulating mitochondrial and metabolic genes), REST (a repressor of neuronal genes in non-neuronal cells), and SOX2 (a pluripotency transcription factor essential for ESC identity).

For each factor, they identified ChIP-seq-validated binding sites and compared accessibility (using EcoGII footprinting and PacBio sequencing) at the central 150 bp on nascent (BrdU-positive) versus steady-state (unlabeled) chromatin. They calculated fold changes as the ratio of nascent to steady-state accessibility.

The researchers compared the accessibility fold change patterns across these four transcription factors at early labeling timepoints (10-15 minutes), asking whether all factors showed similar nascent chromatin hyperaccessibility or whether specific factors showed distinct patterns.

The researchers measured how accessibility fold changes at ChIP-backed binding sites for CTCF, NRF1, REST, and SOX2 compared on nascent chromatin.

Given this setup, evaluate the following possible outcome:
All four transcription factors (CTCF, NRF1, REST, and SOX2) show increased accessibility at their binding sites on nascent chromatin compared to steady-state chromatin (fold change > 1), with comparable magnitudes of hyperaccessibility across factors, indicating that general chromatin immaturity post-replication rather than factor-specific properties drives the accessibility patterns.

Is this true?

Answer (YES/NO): NO